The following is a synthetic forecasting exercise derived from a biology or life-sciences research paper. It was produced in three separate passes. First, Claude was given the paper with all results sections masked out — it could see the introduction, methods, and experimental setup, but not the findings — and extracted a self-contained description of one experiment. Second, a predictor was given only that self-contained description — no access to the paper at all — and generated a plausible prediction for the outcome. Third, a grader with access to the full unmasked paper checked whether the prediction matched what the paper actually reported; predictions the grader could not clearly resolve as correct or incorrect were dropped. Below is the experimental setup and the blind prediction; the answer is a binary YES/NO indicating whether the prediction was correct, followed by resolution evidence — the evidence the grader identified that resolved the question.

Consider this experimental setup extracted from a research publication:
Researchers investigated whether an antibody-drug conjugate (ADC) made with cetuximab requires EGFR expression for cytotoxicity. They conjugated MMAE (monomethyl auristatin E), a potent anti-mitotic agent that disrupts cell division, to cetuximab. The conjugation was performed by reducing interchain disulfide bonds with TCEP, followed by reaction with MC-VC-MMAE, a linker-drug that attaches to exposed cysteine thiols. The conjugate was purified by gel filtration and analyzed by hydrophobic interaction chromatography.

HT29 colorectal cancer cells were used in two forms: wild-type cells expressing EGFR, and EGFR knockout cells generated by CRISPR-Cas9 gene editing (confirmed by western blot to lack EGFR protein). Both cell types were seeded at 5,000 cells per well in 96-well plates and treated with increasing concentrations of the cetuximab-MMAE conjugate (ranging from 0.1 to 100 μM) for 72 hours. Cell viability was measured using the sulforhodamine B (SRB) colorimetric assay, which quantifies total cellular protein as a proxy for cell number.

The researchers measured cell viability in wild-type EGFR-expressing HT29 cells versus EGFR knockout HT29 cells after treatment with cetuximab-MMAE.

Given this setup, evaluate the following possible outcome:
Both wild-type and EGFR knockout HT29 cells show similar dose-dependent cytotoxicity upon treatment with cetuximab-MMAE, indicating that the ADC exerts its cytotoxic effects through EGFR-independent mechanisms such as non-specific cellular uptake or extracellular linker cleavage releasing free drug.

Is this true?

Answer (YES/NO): NO